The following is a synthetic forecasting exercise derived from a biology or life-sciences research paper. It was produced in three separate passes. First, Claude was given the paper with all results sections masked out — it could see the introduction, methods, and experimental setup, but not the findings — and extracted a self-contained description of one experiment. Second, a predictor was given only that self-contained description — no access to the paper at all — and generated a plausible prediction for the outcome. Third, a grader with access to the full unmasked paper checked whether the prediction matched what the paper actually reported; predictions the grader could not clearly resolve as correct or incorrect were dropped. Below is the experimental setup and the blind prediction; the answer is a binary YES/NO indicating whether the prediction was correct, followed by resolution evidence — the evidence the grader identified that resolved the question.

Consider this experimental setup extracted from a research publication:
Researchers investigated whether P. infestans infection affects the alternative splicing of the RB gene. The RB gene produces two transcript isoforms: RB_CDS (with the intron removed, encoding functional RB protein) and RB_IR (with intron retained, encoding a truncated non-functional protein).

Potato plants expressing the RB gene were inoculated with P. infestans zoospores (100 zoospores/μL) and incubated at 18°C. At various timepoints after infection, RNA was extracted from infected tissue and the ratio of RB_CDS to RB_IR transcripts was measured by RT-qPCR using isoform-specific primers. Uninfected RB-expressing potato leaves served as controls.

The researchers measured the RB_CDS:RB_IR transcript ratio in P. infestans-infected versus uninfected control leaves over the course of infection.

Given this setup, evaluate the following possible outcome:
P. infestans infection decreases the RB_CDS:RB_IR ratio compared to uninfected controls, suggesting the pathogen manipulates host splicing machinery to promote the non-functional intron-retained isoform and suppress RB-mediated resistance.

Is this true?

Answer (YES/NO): NO